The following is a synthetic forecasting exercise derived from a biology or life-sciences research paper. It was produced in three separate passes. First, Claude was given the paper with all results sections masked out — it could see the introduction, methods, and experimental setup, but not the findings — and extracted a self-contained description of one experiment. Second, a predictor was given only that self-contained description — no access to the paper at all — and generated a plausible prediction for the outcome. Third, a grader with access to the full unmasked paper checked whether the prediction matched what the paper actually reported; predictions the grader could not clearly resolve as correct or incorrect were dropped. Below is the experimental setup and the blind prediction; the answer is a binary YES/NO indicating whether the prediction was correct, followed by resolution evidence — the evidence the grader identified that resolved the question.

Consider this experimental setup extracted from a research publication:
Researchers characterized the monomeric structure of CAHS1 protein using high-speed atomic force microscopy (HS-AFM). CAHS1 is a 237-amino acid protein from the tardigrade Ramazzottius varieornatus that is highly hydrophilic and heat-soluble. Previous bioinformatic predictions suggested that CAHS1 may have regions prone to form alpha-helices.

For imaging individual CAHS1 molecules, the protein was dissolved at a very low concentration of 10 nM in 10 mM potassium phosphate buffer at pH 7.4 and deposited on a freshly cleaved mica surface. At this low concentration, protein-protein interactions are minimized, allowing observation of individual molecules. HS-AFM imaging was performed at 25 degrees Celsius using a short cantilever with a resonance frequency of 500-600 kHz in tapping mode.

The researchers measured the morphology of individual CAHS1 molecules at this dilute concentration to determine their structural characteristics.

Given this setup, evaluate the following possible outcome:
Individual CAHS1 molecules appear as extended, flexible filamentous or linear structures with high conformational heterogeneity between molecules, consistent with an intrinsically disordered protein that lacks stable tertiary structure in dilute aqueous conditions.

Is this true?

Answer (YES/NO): NO